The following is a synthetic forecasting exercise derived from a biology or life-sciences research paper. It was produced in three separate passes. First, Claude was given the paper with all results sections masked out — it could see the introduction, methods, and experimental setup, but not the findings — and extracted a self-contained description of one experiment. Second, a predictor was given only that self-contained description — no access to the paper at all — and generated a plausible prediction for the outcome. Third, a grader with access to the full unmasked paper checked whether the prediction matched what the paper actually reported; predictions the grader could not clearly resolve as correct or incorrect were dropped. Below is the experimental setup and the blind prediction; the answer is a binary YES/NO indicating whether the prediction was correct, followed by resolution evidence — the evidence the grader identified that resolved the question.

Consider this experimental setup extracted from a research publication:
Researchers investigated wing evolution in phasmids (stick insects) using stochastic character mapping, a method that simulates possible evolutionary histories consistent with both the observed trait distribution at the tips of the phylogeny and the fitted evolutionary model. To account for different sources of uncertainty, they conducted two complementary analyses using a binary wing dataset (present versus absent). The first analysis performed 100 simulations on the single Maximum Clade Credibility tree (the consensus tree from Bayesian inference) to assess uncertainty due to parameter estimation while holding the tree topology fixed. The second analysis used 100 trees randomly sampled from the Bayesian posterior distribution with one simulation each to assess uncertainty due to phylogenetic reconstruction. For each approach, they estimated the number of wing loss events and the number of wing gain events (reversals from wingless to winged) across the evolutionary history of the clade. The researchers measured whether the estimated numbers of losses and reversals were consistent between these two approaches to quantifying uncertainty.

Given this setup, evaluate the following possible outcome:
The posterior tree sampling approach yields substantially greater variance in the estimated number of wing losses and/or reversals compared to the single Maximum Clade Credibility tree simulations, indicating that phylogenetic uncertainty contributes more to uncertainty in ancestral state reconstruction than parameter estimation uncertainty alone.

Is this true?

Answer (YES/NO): NO